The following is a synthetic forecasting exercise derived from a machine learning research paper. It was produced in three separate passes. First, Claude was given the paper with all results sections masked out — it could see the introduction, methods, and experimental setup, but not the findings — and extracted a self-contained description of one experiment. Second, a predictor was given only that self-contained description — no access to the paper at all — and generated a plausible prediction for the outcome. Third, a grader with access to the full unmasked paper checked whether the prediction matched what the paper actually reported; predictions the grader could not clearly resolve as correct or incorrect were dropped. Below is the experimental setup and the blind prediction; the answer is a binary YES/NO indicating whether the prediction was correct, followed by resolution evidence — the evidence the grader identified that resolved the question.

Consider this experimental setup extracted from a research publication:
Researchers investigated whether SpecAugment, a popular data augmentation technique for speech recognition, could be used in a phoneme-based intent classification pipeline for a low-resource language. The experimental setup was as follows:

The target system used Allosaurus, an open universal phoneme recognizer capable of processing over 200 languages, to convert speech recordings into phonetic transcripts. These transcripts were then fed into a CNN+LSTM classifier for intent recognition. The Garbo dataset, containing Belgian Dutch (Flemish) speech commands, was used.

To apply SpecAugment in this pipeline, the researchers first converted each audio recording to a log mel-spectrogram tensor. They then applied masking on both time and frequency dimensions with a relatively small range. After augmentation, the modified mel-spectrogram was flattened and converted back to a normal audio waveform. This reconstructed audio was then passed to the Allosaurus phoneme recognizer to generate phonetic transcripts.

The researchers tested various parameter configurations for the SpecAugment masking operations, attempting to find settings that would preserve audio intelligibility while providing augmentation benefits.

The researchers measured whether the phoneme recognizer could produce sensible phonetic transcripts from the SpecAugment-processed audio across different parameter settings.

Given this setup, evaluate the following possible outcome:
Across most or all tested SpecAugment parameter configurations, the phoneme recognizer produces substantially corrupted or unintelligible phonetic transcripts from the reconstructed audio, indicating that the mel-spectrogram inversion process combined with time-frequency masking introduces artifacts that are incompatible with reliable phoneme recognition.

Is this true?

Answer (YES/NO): YES